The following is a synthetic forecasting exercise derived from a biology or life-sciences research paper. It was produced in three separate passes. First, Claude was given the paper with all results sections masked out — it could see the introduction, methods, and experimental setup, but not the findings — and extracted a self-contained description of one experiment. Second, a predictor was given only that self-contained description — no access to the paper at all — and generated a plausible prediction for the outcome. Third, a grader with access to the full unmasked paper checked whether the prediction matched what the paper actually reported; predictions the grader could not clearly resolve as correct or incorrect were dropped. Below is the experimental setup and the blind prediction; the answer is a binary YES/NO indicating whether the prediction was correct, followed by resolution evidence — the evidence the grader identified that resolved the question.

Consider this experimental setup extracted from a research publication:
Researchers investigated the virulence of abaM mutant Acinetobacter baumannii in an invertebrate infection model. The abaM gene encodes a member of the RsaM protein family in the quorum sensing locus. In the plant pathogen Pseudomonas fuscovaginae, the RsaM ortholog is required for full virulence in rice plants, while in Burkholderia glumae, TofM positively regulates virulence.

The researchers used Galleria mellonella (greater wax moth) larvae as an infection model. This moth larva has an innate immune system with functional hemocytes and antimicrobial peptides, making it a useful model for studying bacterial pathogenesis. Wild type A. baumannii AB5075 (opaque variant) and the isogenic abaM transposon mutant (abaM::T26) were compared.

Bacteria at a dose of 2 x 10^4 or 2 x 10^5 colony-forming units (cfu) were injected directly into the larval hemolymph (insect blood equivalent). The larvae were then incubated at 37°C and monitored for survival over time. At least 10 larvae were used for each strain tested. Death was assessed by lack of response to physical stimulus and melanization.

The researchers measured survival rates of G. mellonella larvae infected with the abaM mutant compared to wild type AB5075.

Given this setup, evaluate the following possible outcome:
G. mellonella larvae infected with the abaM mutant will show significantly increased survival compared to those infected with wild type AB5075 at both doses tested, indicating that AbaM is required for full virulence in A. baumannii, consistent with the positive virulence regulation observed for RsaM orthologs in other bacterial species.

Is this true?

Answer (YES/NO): YES